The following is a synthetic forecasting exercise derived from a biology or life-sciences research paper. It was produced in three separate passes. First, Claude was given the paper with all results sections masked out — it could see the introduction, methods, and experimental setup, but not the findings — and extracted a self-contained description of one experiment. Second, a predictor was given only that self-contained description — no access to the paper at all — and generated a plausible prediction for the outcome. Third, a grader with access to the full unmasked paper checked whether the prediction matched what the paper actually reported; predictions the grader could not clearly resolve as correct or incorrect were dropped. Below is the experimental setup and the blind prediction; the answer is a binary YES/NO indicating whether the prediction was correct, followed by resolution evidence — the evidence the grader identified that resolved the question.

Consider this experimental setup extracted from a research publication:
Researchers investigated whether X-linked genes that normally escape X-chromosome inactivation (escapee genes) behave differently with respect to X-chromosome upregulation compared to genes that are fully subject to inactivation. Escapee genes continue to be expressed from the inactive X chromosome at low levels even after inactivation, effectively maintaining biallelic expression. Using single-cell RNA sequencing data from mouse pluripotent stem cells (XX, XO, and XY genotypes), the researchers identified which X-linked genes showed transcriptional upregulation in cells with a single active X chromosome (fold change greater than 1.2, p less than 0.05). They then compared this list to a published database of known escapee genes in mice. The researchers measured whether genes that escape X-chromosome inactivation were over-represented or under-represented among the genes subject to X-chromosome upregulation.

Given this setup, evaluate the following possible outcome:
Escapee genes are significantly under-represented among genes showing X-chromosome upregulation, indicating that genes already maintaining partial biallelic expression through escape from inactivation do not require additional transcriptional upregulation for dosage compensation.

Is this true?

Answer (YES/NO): NO